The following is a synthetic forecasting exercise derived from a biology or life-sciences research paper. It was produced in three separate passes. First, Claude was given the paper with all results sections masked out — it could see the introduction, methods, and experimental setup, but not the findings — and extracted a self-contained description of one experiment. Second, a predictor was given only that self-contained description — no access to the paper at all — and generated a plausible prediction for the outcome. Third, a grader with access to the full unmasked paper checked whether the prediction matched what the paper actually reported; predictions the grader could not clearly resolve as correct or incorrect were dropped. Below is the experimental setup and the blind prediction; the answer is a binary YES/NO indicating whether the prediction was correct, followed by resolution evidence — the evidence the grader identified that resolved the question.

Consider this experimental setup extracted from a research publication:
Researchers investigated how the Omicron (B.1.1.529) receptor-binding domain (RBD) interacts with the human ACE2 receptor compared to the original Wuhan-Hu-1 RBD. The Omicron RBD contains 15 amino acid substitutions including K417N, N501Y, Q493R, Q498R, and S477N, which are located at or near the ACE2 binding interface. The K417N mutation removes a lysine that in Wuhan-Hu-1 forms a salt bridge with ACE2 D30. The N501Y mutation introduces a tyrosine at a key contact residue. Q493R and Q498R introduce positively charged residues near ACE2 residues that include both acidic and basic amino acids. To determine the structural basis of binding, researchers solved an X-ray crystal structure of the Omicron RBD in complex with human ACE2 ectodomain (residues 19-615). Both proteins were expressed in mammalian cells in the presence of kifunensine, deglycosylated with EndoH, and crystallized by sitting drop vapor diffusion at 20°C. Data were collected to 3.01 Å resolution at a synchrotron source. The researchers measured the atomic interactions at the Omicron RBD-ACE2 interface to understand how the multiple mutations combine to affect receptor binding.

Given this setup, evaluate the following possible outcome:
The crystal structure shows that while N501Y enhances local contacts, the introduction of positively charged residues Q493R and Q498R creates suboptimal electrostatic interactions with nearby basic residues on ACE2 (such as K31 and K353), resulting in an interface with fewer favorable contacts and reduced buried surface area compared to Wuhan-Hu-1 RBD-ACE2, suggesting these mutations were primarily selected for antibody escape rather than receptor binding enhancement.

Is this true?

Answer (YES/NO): NO